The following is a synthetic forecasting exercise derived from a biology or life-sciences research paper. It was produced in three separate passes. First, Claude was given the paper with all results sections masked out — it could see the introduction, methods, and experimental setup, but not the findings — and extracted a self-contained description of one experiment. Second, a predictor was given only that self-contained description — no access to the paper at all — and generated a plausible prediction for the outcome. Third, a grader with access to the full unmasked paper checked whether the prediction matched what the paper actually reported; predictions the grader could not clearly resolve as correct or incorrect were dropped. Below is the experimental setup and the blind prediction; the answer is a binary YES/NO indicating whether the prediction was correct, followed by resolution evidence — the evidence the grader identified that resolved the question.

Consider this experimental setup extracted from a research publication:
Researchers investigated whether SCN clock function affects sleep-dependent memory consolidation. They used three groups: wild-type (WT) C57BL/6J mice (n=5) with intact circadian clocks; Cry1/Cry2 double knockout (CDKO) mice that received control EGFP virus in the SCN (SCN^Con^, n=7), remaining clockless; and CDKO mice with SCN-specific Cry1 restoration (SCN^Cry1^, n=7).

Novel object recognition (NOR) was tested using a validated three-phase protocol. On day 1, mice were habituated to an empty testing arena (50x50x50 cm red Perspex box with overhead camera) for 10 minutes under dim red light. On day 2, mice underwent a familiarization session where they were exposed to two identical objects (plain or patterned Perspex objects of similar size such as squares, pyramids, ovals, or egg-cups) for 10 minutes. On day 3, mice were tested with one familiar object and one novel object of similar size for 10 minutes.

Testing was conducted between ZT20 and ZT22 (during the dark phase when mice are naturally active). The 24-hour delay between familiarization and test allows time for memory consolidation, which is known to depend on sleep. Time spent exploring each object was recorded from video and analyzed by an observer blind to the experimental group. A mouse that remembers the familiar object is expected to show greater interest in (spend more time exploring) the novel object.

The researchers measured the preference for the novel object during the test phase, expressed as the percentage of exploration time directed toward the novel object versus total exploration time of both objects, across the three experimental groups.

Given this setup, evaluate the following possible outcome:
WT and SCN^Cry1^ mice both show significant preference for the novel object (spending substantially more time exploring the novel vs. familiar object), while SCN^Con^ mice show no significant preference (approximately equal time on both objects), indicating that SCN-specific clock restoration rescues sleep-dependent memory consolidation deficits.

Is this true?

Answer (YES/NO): YES